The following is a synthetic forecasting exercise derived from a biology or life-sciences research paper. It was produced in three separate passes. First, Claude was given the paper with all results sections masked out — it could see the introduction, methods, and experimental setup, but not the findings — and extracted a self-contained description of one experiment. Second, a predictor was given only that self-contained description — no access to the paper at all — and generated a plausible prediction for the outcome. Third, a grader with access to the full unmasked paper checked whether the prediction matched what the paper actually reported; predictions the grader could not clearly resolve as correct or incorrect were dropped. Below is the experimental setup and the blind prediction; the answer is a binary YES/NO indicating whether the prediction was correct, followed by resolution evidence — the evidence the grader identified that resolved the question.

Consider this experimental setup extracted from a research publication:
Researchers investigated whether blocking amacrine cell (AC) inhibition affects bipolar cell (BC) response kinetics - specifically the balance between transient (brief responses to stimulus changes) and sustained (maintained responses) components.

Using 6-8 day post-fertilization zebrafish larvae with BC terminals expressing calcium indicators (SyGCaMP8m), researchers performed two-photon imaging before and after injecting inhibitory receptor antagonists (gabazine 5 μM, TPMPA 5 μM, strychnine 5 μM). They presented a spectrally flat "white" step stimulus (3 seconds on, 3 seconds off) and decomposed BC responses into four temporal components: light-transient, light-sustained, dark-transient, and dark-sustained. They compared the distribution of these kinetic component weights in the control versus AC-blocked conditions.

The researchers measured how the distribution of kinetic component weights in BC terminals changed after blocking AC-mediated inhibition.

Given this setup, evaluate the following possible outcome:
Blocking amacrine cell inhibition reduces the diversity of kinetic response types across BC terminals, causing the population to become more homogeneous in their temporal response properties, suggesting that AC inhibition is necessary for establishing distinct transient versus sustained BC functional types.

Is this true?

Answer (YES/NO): NO